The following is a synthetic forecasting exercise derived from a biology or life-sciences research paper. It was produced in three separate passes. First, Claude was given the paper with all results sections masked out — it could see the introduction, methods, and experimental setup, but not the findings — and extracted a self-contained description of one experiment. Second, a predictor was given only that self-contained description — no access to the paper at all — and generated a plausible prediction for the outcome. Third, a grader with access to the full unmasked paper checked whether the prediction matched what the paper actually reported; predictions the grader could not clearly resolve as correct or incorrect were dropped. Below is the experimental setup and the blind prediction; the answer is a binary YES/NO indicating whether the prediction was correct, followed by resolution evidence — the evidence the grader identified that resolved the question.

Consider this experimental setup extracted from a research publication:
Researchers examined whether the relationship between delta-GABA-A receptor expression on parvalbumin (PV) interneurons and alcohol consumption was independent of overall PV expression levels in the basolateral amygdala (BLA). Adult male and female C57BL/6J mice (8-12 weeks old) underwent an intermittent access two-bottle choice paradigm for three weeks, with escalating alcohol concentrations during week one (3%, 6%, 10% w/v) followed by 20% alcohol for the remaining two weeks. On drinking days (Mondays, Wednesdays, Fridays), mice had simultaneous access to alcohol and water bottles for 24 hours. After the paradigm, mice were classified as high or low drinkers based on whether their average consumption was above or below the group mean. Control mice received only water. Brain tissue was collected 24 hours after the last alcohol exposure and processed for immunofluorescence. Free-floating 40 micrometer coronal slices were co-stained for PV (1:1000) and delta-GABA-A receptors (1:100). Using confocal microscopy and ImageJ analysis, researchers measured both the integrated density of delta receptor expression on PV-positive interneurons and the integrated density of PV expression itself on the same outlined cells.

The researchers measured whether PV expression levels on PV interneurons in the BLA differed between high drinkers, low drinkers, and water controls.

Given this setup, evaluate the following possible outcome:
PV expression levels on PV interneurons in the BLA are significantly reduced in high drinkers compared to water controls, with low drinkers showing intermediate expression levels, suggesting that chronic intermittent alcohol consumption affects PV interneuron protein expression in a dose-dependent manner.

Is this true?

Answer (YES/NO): NO